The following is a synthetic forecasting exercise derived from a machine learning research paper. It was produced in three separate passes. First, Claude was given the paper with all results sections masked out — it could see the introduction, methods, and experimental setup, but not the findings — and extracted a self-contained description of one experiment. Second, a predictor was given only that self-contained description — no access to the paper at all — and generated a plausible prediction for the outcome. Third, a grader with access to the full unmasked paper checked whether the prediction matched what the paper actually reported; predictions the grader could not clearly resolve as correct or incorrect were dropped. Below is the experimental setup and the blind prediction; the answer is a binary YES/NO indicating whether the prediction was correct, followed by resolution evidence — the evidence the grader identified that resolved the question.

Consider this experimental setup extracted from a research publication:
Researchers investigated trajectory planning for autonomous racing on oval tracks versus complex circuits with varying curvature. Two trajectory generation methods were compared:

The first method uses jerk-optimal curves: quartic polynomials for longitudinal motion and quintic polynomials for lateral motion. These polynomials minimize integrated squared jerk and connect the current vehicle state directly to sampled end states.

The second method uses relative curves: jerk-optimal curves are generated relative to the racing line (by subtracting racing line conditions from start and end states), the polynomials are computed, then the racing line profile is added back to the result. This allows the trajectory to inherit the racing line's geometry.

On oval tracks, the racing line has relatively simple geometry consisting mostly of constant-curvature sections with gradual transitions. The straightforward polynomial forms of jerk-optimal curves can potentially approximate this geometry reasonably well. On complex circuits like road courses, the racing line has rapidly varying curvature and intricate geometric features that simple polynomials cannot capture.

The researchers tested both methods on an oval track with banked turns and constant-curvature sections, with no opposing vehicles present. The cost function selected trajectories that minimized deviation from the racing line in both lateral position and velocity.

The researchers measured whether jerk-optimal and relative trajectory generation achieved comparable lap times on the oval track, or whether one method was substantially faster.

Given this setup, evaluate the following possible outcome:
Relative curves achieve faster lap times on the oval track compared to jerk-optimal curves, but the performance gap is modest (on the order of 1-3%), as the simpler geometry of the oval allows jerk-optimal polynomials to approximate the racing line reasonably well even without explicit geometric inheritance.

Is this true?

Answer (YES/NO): NO